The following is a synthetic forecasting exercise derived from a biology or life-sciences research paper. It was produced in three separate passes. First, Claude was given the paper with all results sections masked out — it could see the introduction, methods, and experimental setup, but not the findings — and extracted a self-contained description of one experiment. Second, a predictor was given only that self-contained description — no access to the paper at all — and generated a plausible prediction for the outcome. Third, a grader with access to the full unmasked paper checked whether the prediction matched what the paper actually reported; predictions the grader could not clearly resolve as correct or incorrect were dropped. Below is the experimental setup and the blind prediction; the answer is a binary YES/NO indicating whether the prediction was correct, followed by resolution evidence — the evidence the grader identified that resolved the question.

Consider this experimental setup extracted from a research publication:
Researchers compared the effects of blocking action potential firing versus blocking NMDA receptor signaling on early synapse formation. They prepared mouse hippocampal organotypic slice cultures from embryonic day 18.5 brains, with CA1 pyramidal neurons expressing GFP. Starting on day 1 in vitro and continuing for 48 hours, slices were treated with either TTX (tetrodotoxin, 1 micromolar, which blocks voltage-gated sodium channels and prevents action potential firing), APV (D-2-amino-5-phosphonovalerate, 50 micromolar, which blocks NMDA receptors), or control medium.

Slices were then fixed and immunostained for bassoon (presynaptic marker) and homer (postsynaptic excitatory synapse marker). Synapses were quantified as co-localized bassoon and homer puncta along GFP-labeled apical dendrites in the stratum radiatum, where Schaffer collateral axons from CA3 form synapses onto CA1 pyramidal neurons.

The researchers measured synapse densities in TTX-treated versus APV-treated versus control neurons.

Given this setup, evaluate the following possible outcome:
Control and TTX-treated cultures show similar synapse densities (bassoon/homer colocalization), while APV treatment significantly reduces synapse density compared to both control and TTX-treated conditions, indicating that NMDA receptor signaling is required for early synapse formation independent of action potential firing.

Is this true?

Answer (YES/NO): YES